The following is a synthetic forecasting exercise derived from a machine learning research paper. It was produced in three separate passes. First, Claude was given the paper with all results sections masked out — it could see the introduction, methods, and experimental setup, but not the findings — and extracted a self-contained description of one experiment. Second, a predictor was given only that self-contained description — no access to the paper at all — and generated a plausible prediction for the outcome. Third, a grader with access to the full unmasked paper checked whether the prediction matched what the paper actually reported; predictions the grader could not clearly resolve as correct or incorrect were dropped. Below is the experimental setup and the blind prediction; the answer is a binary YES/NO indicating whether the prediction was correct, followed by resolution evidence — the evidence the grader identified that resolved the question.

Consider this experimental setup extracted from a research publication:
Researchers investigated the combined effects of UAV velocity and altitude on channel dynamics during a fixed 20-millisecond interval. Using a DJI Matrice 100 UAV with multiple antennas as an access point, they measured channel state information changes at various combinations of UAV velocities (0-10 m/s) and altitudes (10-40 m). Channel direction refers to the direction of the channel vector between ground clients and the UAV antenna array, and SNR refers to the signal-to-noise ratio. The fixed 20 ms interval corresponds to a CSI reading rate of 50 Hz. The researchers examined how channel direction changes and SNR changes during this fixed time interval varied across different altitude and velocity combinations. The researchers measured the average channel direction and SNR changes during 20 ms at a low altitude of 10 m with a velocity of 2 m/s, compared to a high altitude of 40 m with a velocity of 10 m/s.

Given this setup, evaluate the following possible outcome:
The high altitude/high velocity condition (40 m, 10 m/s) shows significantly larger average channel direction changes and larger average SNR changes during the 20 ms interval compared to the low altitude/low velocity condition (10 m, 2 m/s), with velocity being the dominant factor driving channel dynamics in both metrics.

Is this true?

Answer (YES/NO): NO